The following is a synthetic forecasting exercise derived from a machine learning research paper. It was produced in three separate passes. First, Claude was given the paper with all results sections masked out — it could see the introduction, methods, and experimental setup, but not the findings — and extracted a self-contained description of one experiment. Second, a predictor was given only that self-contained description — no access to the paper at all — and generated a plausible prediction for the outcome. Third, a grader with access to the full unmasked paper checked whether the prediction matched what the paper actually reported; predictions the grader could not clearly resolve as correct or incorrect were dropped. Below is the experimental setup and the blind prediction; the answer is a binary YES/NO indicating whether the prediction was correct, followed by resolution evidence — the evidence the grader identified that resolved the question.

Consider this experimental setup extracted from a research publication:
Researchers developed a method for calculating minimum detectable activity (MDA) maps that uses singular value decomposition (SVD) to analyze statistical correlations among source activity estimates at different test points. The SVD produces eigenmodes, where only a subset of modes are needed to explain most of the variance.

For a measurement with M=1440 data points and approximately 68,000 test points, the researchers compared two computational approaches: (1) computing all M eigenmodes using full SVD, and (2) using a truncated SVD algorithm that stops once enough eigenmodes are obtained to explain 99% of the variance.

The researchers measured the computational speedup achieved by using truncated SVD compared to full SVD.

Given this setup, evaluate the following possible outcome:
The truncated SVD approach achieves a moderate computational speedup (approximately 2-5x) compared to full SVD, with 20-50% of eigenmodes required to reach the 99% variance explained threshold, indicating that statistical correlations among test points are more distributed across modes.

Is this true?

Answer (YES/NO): NO